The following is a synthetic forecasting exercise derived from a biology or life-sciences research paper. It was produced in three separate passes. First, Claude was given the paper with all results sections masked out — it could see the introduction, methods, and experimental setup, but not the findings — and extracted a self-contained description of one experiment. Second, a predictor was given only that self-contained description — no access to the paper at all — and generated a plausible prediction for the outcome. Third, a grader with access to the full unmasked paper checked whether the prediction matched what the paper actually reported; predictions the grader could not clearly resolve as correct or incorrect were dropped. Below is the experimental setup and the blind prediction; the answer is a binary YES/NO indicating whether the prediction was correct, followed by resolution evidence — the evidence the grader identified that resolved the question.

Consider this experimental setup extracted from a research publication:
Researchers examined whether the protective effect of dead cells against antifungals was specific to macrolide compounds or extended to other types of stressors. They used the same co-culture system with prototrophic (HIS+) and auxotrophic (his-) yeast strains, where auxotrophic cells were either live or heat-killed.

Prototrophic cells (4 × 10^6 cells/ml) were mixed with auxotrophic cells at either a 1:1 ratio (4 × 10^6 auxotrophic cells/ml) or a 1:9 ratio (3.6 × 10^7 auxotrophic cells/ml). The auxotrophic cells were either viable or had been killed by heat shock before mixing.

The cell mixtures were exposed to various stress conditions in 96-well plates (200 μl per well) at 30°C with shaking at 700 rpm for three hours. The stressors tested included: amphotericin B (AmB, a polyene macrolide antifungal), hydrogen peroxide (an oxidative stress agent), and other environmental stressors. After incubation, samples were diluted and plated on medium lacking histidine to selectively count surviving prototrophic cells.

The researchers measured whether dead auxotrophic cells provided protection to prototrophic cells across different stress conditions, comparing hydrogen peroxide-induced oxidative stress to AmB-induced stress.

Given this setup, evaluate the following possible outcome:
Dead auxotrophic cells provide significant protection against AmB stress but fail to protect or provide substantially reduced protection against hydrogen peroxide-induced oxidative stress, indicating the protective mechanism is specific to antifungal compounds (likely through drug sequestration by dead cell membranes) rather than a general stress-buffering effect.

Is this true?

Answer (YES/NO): YES